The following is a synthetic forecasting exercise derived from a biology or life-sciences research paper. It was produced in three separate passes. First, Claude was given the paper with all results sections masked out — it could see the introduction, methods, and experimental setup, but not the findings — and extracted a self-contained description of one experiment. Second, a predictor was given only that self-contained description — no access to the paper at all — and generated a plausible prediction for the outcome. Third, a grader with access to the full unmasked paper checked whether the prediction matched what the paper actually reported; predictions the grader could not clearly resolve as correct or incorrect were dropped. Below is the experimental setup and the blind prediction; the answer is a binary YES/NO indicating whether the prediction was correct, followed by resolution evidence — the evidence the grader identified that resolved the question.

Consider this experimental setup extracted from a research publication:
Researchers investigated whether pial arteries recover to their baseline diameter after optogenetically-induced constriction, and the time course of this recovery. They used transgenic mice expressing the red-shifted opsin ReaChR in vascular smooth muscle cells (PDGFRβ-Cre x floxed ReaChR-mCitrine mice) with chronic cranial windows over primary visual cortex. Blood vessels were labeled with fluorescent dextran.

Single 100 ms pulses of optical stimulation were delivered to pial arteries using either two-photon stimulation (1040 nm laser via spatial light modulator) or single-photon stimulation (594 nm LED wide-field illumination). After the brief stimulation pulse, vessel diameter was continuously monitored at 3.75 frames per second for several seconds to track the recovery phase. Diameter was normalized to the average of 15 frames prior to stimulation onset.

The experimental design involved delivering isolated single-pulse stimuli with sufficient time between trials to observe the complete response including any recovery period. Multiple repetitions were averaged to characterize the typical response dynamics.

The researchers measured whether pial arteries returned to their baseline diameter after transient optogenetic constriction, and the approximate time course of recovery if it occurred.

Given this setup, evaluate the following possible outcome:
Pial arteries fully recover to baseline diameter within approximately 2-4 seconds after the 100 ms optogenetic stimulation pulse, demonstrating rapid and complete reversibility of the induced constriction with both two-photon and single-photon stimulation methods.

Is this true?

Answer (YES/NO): NO